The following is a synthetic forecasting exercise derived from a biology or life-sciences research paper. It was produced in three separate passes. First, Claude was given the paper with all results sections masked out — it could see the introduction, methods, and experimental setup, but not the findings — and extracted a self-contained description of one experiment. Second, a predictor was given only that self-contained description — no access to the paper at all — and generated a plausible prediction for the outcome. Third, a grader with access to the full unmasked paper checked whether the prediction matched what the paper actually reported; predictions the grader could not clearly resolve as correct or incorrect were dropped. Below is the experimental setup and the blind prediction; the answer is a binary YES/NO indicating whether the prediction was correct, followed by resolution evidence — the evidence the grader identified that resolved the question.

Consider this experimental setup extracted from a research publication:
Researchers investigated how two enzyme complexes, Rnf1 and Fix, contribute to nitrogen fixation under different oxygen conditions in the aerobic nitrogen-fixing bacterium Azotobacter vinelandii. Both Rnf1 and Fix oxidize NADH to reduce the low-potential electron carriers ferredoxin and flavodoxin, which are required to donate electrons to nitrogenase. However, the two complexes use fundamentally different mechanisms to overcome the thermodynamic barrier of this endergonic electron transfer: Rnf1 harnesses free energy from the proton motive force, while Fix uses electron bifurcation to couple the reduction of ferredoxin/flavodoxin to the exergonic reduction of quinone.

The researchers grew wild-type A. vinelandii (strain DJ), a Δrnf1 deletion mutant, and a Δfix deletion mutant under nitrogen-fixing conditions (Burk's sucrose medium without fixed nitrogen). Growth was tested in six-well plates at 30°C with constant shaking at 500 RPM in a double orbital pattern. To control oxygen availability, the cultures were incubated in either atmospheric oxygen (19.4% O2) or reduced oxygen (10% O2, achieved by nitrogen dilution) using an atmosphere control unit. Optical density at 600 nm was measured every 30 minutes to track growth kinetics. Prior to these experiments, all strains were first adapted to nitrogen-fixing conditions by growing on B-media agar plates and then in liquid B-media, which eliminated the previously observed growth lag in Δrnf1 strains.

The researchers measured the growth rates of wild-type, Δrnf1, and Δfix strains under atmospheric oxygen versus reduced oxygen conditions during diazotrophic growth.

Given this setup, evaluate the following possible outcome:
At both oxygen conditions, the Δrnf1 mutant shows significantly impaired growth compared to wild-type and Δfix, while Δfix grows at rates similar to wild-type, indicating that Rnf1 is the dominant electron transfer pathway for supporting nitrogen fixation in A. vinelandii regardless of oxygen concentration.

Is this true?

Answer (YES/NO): NO